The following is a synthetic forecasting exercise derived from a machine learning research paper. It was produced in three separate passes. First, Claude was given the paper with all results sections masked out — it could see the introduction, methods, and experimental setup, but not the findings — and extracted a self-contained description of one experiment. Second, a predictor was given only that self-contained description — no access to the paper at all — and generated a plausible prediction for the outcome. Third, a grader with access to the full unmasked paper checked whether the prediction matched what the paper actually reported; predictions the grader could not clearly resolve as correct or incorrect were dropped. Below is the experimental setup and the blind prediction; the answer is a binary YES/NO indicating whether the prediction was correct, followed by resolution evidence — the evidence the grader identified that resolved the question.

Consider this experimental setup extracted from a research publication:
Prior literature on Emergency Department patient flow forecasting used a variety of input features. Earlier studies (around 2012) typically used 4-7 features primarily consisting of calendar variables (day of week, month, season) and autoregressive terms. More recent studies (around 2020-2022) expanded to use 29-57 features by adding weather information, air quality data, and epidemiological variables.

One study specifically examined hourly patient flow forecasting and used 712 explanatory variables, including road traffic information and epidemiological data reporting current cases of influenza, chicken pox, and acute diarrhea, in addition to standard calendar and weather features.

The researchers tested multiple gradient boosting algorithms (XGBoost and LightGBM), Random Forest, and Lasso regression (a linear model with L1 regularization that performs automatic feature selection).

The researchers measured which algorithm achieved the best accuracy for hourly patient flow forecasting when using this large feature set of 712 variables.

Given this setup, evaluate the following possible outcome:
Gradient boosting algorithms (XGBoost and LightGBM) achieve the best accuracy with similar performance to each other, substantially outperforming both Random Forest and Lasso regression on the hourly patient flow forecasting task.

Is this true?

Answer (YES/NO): NO